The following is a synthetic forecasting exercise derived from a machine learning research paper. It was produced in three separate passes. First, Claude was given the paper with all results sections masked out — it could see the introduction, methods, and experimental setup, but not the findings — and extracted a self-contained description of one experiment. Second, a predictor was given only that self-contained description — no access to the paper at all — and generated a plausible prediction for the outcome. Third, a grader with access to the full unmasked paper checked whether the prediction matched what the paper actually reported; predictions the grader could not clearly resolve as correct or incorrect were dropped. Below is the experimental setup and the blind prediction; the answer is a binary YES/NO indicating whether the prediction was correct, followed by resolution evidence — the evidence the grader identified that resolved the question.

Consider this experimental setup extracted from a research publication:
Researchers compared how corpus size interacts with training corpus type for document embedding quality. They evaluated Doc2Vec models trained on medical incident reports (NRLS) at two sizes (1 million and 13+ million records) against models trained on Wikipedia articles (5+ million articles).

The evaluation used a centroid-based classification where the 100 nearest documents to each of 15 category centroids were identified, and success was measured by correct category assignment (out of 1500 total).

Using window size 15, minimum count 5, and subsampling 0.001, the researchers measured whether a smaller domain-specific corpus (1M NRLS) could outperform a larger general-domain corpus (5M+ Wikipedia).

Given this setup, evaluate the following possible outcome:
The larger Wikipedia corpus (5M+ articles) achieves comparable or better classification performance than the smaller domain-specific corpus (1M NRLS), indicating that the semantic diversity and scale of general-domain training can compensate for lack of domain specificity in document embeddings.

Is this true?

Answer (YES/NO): NO